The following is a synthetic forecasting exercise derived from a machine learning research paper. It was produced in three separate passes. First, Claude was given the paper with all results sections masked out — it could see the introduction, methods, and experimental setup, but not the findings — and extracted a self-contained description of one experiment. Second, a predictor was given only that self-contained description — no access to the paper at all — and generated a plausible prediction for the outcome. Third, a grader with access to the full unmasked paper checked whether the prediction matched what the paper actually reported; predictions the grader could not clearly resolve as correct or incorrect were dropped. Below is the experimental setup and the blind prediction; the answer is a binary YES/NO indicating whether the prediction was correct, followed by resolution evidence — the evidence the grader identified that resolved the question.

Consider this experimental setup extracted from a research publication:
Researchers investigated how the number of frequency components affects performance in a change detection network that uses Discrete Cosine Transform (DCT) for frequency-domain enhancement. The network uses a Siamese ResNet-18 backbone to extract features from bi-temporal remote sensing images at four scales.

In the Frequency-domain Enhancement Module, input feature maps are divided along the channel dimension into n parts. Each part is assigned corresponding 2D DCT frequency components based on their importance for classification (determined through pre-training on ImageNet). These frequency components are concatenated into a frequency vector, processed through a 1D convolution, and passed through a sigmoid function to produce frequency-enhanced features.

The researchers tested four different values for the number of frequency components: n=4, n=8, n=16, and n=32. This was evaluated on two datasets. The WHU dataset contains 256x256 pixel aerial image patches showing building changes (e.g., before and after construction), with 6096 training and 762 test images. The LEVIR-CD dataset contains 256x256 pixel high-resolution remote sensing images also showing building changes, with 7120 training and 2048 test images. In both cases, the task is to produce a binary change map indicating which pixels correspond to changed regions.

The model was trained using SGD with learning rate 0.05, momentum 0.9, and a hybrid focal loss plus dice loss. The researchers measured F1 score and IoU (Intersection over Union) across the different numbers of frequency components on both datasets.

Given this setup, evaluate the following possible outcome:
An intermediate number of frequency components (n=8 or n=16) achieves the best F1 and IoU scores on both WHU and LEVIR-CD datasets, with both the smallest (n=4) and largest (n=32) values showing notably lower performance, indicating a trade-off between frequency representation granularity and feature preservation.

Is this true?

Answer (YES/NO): NO